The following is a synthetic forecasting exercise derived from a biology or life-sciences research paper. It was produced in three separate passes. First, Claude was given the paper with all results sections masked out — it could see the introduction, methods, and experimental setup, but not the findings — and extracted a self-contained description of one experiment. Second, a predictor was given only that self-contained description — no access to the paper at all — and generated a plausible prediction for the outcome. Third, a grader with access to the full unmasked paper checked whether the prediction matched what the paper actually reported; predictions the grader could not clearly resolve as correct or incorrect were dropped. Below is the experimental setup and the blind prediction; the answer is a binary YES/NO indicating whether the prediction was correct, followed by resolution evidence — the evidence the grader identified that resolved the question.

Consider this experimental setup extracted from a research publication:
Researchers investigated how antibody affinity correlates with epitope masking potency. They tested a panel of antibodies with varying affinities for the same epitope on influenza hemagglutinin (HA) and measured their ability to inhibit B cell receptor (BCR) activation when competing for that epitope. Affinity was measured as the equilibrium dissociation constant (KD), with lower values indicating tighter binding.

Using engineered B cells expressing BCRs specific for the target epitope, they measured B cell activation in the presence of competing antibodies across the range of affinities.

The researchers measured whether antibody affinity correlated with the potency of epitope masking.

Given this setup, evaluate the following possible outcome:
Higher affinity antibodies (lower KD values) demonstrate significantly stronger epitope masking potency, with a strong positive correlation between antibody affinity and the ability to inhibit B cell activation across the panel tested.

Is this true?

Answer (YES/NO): NO